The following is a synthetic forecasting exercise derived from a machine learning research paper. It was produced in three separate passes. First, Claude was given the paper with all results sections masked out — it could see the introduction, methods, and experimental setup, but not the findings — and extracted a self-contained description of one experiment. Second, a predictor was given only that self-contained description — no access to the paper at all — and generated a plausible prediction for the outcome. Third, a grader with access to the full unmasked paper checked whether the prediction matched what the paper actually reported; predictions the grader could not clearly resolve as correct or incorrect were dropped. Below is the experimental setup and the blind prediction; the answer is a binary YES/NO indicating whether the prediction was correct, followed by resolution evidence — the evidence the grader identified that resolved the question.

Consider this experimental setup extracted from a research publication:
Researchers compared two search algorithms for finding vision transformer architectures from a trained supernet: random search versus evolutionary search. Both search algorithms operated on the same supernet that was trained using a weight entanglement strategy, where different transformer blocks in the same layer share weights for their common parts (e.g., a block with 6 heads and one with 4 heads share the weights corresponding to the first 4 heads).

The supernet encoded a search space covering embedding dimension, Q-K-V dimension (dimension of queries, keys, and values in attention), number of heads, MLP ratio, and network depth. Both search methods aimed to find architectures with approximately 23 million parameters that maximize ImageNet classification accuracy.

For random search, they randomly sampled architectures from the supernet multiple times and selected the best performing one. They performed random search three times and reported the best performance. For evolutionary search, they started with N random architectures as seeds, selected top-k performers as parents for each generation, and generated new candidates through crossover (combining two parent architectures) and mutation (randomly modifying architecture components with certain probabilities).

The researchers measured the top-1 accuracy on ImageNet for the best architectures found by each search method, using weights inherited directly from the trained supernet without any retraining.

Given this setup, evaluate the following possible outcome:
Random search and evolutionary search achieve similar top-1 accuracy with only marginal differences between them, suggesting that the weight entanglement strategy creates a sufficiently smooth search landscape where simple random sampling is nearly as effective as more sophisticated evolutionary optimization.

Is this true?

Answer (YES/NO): NO